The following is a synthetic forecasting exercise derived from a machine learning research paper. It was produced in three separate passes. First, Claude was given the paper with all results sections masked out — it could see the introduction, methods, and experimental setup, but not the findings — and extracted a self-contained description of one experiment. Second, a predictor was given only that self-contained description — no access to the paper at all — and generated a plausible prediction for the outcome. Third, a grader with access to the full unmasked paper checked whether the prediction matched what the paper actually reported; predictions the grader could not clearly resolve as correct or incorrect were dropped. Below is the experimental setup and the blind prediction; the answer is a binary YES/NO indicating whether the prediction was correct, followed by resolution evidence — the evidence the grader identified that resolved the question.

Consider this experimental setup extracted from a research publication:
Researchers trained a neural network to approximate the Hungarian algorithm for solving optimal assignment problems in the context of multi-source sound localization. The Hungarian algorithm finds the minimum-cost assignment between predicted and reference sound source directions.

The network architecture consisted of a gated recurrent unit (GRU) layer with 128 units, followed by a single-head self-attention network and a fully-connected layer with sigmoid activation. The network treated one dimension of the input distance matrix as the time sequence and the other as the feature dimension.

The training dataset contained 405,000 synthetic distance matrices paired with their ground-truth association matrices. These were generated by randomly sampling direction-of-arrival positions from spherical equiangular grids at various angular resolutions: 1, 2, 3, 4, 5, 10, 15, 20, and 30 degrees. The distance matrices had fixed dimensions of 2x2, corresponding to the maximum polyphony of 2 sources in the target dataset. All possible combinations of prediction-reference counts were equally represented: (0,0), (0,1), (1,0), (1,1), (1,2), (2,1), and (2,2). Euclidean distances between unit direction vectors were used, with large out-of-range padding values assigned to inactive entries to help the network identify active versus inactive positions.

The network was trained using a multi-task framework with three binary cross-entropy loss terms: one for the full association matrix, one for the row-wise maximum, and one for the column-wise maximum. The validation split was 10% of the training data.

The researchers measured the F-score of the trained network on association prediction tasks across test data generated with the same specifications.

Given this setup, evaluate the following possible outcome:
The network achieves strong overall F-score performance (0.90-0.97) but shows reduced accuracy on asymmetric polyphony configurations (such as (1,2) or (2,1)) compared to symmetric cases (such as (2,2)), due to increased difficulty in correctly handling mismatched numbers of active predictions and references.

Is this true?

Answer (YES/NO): NO